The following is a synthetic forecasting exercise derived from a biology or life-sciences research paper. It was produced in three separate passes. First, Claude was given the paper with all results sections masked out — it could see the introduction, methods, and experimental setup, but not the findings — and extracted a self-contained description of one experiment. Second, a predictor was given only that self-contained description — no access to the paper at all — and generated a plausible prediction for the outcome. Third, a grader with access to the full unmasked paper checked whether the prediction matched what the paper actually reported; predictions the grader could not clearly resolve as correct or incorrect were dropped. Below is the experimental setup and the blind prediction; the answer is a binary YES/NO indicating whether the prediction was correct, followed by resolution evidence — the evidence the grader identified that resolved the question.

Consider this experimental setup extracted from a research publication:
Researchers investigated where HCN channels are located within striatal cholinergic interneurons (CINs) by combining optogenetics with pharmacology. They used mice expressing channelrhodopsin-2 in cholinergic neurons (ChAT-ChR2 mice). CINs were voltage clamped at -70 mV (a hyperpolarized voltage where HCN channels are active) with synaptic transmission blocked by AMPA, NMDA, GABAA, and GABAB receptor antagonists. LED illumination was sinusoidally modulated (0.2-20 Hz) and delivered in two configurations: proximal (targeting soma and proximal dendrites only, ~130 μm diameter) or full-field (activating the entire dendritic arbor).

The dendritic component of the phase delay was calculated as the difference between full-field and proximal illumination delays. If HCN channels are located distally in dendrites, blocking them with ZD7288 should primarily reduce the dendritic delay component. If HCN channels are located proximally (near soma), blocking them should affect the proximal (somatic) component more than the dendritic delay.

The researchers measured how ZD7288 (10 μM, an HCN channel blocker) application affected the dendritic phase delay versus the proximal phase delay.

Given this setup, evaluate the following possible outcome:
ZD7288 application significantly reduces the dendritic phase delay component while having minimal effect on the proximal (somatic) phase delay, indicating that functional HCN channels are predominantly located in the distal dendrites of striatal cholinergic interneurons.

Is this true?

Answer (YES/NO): NO